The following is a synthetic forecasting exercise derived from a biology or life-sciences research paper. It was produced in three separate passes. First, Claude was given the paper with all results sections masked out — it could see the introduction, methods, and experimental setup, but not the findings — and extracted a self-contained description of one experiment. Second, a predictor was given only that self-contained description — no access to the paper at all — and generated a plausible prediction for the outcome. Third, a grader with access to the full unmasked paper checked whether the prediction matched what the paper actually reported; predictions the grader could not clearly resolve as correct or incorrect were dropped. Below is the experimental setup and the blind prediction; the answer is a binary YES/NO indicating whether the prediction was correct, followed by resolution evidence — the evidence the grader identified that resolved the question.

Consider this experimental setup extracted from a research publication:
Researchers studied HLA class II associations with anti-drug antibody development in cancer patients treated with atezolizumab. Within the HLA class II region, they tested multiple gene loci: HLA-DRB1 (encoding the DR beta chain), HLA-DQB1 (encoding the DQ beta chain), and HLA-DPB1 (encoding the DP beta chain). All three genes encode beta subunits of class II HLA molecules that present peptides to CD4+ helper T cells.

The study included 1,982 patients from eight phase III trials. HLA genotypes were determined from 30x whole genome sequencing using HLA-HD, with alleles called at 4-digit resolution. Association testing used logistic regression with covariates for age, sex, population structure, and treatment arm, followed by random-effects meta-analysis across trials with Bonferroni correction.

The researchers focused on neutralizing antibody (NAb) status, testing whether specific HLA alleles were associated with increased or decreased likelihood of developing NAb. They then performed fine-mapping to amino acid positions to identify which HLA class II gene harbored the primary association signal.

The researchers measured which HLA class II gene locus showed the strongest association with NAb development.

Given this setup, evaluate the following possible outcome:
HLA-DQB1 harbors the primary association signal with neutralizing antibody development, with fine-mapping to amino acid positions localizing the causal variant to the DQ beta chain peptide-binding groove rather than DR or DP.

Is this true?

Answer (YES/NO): NO